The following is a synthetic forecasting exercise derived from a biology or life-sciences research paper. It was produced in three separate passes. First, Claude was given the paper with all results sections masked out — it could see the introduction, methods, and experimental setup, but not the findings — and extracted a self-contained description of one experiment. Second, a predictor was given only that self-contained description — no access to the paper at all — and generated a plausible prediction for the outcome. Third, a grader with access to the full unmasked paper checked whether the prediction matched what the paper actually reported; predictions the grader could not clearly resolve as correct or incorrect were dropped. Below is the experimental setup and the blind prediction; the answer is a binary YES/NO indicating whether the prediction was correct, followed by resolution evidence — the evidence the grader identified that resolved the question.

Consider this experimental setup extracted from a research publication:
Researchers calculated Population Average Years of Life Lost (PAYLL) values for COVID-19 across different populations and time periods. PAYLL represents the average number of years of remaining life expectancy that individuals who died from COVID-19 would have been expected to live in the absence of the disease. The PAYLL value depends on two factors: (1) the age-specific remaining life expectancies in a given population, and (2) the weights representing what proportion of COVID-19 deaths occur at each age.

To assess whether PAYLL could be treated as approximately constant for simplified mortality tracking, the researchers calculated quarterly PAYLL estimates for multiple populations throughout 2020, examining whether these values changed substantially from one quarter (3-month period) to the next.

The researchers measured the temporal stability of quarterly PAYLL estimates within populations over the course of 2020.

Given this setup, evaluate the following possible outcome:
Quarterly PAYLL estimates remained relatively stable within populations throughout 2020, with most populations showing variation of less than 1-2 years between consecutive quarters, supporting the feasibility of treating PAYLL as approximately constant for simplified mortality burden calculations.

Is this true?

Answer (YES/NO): YES